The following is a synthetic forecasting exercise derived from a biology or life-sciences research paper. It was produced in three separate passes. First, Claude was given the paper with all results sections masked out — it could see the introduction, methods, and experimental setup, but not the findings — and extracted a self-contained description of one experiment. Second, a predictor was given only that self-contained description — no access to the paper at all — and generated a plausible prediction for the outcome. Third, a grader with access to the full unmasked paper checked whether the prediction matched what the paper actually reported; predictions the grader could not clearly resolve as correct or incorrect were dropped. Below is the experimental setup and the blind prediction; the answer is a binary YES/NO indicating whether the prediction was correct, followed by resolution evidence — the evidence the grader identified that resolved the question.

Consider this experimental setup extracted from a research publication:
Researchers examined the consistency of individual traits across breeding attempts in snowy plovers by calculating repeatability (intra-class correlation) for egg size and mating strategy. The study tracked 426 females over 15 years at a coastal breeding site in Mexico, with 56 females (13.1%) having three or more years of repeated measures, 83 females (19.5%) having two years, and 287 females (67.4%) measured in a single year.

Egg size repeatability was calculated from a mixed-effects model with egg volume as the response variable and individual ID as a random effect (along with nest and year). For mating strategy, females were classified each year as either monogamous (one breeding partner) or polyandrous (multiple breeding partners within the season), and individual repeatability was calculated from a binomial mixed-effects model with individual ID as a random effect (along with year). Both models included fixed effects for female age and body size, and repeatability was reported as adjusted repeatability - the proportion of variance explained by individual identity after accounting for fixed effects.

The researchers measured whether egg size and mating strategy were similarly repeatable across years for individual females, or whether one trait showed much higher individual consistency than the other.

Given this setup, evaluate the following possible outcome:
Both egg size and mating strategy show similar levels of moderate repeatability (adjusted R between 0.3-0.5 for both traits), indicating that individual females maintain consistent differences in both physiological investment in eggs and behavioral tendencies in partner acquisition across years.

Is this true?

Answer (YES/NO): NO